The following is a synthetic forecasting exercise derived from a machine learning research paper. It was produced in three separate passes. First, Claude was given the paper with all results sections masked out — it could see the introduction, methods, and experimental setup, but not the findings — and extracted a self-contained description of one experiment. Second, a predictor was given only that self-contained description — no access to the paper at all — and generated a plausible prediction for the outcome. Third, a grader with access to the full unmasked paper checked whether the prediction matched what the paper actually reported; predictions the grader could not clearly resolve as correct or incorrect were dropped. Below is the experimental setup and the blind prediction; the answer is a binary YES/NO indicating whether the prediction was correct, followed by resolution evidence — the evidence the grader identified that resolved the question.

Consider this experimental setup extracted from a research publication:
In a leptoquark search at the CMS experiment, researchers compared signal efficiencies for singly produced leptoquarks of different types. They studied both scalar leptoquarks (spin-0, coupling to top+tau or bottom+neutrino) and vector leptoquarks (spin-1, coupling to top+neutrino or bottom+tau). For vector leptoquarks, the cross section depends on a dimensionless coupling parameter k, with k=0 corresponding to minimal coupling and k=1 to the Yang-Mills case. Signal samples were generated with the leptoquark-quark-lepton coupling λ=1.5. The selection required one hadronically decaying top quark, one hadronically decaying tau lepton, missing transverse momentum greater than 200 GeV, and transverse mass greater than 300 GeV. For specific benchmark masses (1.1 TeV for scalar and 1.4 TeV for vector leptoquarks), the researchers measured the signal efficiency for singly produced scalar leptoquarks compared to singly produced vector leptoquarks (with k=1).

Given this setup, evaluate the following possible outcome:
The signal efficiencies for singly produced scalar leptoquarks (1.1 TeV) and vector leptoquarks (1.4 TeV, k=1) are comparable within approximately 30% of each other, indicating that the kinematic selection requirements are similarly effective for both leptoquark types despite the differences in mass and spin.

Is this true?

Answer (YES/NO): NO